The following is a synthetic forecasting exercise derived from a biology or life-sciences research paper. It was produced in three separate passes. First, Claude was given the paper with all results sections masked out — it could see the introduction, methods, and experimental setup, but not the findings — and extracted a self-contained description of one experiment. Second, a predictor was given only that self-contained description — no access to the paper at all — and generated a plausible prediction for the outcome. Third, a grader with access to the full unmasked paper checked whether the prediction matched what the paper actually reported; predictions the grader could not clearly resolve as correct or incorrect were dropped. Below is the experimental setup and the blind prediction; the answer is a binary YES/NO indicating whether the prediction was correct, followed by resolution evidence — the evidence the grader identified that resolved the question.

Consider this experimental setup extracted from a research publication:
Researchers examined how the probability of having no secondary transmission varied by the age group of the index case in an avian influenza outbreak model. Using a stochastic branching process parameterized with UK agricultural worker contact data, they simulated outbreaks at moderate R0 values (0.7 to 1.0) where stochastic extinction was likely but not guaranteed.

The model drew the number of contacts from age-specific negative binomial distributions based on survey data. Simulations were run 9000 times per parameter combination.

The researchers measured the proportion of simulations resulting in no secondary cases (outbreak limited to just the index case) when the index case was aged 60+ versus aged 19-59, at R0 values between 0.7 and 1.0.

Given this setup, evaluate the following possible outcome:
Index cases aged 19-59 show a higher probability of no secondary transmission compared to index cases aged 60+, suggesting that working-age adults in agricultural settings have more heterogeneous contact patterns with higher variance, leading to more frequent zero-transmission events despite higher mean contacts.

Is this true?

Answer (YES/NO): NO